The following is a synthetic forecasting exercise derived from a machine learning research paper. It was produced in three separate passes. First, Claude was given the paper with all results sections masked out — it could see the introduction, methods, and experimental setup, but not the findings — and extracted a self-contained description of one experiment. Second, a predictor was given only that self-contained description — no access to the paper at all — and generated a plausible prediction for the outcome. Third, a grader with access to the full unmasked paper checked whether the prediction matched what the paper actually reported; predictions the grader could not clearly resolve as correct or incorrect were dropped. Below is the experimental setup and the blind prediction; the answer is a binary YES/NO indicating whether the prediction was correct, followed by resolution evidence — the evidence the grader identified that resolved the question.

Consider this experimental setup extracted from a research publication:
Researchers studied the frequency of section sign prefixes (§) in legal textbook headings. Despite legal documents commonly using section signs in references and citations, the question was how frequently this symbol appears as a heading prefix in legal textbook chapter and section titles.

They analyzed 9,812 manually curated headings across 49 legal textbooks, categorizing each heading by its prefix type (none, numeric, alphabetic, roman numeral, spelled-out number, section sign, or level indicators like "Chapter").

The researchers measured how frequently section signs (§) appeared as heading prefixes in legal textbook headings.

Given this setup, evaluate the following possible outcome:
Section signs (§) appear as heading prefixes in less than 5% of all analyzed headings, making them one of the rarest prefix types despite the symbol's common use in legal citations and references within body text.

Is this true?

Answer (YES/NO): YES